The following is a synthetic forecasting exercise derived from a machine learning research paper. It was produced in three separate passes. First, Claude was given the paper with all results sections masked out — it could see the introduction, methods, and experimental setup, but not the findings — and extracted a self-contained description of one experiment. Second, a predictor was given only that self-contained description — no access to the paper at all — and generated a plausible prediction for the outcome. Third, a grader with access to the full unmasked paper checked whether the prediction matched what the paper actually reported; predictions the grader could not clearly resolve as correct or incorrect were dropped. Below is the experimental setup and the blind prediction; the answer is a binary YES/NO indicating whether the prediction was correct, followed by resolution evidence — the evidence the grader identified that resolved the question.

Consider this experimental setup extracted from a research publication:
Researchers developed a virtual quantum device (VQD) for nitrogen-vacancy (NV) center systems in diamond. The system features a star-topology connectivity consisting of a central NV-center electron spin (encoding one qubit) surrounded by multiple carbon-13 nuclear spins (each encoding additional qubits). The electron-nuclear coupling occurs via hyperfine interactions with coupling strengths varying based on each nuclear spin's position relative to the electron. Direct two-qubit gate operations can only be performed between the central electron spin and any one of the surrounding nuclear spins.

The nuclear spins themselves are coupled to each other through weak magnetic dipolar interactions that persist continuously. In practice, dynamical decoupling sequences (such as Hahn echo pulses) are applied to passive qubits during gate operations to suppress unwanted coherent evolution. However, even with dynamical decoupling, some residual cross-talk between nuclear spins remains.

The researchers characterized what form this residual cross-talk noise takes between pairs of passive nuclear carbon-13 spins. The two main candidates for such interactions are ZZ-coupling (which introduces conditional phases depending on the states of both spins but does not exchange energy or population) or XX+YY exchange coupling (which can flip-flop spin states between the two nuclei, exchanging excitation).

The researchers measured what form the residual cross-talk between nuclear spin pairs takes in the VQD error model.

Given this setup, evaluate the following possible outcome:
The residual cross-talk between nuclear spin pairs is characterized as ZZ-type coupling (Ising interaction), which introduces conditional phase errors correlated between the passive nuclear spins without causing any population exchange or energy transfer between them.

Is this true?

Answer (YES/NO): YES